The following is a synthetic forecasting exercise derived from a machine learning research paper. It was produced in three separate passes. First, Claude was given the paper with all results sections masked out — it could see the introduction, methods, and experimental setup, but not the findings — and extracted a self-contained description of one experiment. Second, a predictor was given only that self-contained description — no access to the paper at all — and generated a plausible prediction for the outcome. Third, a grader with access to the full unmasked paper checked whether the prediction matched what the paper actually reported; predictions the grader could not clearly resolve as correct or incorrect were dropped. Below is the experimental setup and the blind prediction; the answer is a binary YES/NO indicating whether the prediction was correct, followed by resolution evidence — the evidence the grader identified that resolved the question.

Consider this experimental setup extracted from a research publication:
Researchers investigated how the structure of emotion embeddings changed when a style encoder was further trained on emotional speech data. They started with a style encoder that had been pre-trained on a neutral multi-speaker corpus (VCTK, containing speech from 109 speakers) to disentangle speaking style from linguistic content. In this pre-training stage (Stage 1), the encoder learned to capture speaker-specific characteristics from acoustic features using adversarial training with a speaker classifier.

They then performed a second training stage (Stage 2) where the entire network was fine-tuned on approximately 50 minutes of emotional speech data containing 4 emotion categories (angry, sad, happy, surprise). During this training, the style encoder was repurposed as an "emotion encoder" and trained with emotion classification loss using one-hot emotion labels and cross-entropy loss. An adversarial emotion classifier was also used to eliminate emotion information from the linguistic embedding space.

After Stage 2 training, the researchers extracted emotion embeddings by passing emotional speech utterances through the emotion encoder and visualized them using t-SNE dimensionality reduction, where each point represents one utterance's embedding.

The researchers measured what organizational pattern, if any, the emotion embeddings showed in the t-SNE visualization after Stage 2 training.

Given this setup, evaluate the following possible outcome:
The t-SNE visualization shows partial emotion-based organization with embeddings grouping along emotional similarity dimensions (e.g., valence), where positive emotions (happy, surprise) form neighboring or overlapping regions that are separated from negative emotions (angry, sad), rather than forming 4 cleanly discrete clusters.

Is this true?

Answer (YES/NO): NO